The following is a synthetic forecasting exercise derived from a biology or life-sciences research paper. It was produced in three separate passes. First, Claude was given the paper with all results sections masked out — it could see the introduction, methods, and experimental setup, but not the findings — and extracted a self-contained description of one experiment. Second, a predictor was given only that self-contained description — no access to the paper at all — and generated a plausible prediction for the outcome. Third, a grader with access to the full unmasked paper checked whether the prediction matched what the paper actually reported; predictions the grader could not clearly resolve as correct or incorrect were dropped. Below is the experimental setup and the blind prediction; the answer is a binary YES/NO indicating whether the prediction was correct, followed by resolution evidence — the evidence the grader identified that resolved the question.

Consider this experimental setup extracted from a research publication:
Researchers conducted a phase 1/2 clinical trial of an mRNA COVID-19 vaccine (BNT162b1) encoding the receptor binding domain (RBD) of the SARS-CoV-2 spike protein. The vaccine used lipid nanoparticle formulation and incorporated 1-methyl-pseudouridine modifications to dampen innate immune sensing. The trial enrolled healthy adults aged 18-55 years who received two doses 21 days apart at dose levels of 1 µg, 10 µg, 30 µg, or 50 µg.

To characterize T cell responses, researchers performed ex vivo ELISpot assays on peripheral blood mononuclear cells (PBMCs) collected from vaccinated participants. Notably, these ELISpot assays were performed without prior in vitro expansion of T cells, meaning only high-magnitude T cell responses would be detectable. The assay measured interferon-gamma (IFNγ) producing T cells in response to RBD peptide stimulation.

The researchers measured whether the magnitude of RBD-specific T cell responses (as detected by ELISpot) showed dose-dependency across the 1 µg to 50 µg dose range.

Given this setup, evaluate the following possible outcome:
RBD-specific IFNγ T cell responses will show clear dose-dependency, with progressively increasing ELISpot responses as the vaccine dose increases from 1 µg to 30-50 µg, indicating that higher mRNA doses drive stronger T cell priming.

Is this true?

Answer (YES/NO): NO